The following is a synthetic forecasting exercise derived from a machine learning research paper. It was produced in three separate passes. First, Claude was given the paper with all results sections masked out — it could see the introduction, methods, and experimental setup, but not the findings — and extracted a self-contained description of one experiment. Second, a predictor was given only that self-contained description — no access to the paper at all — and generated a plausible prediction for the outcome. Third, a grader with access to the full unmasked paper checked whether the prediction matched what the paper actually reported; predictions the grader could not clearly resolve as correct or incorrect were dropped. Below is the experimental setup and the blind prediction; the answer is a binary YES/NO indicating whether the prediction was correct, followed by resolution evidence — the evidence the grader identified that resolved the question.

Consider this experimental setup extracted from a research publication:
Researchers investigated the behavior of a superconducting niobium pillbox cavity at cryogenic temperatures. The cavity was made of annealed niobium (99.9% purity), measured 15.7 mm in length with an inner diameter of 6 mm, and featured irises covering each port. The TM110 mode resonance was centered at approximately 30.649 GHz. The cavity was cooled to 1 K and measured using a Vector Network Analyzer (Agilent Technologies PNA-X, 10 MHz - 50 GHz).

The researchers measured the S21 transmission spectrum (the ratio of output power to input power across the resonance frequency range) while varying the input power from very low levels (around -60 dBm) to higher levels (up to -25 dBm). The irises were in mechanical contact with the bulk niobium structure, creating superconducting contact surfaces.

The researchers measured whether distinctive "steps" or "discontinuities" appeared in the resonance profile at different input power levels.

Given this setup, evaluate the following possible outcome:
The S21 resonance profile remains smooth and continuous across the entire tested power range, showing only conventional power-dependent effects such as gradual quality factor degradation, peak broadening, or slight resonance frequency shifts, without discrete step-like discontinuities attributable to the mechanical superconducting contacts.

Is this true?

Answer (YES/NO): NO